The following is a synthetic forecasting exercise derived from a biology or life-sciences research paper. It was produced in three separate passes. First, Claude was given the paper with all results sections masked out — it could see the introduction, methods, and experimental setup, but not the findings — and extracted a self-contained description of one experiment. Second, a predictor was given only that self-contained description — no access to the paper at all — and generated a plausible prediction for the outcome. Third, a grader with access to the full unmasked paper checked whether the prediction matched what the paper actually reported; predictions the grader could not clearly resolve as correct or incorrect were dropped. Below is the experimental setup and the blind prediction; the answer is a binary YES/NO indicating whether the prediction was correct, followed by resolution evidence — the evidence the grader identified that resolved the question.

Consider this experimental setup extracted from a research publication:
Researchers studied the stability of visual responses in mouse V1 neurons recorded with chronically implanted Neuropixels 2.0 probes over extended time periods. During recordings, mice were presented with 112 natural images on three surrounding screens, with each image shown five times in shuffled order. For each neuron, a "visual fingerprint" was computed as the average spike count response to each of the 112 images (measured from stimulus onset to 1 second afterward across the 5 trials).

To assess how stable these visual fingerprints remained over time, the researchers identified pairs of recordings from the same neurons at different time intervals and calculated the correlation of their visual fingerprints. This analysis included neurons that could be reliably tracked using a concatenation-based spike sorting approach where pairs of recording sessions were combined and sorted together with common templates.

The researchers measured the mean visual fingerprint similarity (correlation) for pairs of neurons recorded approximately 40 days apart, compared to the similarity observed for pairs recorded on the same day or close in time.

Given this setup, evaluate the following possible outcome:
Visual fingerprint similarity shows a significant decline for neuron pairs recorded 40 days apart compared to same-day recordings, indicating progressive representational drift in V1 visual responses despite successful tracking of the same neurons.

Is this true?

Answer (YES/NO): NO